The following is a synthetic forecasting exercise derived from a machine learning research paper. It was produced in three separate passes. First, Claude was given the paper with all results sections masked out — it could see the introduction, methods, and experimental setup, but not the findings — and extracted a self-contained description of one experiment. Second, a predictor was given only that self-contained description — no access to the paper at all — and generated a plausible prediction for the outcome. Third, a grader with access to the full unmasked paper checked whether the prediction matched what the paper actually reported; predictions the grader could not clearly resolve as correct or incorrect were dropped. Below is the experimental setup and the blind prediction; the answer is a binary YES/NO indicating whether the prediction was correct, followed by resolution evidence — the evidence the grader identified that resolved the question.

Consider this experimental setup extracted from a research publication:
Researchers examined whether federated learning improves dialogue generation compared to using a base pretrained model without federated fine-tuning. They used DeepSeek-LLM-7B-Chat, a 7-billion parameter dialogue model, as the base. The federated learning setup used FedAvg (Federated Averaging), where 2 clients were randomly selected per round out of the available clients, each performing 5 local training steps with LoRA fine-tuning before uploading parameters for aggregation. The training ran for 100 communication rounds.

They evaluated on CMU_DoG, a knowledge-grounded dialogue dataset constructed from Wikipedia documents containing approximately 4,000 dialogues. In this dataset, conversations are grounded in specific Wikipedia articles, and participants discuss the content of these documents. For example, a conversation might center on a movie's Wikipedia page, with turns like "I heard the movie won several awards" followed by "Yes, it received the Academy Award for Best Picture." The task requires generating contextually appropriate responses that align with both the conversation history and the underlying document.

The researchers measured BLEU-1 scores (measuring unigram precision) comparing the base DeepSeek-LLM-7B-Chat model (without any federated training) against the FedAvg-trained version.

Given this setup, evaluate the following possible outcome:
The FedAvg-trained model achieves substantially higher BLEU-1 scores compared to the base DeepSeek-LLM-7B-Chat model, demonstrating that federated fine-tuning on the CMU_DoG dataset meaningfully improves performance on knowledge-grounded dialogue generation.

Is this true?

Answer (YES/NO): NO